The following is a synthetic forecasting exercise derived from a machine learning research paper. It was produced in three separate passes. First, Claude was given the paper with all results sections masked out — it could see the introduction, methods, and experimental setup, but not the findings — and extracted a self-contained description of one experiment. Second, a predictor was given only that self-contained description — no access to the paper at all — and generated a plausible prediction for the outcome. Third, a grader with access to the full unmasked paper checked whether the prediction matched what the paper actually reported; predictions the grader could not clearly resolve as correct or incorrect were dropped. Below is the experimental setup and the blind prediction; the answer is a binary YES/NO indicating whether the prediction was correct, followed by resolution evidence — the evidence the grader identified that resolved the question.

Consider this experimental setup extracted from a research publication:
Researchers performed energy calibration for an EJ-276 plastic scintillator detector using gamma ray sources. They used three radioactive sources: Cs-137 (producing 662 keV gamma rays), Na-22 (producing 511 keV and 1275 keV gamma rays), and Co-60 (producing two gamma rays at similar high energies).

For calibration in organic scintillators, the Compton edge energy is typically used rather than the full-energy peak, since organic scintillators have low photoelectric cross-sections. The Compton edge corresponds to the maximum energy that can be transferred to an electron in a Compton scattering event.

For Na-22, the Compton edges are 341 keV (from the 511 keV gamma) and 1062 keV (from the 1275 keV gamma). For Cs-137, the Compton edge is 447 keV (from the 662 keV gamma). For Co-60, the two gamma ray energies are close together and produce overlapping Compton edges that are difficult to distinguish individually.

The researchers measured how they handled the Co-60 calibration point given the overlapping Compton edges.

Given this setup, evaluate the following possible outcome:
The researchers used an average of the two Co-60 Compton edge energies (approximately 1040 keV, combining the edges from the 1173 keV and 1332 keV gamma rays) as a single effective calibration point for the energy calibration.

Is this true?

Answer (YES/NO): YES